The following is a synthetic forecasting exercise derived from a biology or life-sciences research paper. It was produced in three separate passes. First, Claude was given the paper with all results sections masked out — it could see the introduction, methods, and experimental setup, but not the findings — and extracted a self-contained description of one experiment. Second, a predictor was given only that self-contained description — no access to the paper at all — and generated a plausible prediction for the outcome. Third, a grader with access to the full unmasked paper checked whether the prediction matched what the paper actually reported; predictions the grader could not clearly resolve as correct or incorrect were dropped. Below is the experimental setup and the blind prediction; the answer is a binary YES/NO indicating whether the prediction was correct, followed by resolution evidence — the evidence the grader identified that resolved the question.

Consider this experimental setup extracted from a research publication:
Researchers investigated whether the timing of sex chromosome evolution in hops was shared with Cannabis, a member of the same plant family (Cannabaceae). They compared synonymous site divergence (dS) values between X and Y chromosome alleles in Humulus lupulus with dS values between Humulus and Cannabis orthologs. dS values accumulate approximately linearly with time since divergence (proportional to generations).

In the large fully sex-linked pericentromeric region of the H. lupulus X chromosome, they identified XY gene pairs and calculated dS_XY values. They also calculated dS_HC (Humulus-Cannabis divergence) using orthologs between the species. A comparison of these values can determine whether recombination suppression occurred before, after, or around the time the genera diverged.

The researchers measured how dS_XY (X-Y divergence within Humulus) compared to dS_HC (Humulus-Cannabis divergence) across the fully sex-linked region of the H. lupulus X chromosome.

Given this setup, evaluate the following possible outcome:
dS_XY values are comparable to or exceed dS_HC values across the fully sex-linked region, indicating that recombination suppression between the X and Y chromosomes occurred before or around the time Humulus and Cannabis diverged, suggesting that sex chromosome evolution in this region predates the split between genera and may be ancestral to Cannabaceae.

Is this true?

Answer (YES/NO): YES